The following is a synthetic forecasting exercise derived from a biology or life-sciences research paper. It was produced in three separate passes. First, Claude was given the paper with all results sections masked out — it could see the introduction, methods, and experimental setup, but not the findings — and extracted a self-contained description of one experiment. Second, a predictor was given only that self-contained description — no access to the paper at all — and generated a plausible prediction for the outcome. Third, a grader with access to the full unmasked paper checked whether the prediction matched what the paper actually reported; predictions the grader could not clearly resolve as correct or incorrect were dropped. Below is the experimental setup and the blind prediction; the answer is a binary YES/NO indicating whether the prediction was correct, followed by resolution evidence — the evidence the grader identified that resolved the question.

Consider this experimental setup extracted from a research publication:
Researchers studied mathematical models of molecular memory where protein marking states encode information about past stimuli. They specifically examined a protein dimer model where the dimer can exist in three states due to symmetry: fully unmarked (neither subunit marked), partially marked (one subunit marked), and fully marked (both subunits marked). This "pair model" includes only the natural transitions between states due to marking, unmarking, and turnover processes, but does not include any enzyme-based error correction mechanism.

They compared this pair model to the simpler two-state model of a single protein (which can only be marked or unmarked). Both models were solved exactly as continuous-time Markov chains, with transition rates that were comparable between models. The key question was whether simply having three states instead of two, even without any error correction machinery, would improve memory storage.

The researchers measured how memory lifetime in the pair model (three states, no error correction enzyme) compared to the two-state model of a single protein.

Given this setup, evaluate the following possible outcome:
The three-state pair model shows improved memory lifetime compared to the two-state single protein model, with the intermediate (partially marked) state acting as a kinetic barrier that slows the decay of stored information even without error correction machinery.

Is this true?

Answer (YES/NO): NO